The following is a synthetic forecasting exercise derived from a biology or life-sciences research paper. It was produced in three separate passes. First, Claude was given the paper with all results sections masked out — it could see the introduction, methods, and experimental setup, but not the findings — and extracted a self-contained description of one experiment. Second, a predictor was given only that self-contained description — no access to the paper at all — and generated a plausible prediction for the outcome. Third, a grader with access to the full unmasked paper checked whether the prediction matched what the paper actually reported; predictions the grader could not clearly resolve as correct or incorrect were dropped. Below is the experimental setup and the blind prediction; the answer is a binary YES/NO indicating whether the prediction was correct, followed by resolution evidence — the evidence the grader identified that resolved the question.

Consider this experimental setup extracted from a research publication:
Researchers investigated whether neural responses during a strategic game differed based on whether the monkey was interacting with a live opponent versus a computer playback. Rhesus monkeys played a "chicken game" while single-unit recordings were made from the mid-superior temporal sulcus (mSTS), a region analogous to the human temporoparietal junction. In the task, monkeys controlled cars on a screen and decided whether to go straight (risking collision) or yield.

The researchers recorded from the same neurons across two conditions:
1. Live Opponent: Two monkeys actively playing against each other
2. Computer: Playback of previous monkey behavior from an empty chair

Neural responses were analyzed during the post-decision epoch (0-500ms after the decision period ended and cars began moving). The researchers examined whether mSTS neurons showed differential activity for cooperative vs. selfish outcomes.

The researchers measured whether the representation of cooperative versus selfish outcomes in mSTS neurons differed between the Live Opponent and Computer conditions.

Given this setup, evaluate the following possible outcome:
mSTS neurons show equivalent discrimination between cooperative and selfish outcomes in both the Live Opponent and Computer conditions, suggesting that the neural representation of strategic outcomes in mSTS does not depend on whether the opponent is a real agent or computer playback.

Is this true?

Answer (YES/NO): NO